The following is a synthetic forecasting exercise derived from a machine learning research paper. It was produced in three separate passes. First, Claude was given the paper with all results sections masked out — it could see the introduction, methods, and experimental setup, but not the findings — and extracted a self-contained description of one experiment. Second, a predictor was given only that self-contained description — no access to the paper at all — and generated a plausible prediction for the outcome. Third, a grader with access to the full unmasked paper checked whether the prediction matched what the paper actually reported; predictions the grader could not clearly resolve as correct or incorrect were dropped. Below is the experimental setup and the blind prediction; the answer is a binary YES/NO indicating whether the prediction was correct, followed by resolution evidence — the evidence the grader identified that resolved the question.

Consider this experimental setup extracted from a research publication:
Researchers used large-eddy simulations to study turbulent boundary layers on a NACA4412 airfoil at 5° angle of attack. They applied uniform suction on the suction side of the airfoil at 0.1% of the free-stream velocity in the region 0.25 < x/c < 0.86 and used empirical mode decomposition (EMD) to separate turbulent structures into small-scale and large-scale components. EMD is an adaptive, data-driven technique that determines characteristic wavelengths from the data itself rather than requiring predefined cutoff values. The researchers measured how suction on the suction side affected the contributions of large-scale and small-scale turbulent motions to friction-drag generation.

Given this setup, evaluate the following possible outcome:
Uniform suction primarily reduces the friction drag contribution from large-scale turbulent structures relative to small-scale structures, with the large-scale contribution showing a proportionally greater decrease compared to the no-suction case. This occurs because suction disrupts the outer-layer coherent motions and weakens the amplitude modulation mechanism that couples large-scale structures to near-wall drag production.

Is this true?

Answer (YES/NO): YES